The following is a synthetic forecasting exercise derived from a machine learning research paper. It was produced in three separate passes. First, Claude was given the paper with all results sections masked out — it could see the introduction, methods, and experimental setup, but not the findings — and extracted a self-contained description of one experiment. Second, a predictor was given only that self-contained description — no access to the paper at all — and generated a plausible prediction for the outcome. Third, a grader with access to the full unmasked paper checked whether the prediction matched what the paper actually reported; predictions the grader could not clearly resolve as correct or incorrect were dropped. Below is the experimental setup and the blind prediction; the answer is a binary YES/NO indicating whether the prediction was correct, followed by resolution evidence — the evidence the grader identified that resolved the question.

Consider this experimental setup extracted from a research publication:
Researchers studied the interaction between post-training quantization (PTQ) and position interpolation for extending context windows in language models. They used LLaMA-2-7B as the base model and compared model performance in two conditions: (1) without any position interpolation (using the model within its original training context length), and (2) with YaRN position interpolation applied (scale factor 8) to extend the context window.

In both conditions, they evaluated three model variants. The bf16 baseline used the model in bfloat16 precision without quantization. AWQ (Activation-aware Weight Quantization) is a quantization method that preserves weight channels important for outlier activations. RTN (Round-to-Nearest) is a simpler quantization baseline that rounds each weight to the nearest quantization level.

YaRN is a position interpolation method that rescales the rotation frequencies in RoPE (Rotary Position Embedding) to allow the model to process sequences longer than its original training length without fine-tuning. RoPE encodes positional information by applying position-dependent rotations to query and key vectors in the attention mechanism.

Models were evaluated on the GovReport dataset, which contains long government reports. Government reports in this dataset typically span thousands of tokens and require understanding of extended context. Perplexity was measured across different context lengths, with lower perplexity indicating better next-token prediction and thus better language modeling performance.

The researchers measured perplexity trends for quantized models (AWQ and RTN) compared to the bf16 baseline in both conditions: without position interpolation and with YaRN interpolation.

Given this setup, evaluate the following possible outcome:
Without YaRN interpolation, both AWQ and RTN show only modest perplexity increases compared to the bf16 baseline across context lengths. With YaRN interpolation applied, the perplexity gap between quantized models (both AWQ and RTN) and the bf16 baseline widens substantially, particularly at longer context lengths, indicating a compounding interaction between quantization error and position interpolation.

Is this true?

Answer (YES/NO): YES